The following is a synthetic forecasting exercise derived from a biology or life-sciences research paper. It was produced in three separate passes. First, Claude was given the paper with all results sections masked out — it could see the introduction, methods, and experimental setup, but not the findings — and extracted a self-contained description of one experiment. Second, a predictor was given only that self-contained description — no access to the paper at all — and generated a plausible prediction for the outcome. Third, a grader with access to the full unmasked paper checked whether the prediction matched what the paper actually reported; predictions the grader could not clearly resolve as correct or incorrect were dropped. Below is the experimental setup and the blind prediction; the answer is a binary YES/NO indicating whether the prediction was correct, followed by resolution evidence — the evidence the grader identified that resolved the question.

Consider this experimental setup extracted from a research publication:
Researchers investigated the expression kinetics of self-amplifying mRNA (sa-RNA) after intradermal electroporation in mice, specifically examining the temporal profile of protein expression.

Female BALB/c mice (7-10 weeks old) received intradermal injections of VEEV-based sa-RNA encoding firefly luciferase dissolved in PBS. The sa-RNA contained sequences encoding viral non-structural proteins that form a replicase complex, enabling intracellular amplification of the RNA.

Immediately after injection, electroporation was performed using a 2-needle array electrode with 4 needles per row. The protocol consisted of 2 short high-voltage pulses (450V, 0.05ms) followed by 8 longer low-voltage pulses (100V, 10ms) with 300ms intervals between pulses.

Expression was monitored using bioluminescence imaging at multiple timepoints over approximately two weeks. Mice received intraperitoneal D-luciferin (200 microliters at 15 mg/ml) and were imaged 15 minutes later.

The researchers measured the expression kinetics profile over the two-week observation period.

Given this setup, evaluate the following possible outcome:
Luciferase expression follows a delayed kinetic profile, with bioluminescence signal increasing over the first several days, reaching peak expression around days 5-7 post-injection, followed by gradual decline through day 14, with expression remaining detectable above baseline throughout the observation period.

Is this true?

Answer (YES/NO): NO